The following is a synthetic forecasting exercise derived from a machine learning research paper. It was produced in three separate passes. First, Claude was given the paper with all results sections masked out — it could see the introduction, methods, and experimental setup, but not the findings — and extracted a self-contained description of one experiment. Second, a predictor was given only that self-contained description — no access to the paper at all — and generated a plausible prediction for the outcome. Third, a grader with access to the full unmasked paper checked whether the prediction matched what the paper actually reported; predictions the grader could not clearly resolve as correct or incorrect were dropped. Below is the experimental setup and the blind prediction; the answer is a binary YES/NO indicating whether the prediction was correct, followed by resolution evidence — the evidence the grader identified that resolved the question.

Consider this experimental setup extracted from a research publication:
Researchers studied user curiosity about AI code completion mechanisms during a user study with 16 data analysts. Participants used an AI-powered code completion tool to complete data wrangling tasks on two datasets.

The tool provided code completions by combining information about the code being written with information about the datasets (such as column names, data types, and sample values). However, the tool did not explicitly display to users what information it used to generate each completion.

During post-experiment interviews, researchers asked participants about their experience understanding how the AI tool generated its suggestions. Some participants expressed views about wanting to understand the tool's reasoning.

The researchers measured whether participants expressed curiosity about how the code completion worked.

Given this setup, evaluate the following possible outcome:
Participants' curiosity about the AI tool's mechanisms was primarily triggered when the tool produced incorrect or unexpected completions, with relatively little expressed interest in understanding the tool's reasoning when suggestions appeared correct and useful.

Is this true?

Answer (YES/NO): NO